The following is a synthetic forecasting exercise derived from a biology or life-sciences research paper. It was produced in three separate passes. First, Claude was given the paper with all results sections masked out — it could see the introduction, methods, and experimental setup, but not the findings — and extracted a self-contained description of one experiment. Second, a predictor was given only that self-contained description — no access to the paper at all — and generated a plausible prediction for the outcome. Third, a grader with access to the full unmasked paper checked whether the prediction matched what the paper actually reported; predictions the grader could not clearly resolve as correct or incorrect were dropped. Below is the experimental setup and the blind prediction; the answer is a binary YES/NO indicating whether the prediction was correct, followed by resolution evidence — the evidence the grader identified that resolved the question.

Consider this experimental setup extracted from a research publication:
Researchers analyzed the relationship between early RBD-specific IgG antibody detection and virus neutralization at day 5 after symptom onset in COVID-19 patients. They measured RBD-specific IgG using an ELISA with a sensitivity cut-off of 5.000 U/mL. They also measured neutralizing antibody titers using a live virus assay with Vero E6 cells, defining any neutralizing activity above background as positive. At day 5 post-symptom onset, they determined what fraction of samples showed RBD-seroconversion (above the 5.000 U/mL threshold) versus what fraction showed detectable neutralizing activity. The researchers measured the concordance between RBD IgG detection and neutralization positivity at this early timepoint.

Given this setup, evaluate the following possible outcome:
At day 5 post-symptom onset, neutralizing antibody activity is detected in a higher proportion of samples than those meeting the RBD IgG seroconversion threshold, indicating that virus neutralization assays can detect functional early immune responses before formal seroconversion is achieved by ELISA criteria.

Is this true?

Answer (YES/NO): YES